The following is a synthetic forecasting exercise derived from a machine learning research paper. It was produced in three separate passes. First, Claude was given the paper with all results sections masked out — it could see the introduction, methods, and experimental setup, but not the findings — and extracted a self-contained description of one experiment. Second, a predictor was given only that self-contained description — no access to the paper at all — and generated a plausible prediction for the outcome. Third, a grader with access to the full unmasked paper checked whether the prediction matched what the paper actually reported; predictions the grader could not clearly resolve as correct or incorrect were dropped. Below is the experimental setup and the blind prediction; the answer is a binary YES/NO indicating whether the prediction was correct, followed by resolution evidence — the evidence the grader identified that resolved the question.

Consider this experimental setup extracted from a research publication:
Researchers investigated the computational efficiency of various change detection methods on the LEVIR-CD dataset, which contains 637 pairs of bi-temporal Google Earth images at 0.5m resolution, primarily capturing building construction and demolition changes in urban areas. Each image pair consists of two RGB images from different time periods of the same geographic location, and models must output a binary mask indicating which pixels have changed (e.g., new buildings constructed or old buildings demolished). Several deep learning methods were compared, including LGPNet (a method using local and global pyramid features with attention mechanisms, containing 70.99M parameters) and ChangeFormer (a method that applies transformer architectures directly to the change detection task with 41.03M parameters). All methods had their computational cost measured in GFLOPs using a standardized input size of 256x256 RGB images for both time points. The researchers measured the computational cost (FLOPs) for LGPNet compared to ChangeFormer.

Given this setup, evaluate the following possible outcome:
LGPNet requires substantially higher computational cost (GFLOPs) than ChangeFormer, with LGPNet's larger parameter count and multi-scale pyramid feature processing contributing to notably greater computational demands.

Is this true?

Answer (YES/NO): NO